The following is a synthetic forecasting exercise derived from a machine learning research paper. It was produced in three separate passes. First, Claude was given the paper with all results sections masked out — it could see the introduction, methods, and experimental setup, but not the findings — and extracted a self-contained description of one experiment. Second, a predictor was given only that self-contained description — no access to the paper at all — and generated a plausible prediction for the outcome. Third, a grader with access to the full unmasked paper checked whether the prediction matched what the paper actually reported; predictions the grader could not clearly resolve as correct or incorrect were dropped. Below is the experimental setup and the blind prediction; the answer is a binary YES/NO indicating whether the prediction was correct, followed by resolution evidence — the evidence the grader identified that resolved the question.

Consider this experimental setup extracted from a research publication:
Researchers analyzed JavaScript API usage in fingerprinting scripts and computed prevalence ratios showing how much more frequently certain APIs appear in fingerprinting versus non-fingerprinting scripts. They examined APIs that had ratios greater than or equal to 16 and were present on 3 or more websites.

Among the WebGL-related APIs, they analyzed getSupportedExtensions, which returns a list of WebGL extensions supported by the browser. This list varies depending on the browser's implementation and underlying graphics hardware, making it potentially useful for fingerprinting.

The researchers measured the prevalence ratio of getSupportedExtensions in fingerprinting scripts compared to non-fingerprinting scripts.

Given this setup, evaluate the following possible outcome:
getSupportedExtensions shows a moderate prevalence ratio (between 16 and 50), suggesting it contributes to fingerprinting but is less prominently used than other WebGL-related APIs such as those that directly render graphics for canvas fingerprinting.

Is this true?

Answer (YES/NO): YES